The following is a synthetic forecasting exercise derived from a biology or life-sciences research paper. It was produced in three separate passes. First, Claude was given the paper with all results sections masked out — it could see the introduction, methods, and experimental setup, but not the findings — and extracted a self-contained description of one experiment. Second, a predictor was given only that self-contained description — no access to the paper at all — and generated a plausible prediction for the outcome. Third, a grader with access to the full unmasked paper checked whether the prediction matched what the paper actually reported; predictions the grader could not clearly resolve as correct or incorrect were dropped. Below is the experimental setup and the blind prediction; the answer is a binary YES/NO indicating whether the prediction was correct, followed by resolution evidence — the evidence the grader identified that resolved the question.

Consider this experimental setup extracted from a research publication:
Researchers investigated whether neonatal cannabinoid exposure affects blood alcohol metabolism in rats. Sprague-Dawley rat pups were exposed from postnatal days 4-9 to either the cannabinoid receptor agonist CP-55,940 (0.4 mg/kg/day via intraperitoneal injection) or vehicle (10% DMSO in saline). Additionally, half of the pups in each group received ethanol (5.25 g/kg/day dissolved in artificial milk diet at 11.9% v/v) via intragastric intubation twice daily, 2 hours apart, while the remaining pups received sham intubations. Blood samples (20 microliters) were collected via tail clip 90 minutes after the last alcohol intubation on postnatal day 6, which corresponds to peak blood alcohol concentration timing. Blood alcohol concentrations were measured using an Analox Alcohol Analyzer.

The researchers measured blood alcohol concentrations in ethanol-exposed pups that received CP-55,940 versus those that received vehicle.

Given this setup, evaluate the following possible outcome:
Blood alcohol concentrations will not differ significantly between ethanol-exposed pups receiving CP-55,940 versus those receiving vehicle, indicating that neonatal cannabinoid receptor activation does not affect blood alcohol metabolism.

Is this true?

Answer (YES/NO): NO